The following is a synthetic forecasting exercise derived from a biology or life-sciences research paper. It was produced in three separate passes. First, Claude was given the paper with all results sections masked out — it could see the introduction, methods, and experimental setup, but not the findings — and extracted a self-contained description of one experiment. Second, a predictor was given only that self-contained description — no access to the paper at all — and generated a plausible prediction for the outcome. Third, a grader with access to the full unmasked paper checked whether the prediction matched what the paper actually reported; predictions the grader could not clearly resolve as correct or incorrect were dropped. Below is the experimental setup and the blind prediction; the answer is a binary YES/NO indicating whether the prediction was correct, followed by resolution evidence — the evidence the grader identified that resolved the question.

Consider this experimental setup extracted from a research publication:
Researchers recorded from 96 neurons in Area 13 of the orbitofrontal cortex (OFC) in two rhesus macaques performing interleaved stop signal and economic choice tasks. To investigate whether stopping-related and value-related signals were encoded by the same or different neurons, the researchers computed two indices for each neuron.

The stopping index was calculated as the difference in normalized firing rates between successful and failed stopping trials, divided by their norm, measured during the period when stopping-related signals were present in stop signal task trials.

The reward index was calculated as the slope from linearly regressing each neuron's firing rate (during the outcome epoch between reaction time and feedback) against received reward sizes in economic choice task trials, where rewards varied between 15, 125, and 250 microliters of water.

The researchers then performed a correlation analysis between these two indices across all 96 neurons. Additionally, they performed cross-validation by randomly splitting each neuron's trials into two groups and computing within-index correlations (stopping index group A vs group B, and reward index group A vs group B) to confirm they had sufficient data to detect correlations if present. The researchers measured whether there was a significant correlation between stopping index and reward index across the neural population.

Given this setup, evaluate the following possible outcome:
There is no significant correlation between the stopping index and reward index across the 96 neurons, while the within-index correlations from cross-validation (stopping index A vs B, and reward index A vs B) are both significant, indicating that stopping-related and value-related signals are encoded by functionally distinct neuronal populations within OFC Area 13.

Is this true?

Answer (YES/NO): NO